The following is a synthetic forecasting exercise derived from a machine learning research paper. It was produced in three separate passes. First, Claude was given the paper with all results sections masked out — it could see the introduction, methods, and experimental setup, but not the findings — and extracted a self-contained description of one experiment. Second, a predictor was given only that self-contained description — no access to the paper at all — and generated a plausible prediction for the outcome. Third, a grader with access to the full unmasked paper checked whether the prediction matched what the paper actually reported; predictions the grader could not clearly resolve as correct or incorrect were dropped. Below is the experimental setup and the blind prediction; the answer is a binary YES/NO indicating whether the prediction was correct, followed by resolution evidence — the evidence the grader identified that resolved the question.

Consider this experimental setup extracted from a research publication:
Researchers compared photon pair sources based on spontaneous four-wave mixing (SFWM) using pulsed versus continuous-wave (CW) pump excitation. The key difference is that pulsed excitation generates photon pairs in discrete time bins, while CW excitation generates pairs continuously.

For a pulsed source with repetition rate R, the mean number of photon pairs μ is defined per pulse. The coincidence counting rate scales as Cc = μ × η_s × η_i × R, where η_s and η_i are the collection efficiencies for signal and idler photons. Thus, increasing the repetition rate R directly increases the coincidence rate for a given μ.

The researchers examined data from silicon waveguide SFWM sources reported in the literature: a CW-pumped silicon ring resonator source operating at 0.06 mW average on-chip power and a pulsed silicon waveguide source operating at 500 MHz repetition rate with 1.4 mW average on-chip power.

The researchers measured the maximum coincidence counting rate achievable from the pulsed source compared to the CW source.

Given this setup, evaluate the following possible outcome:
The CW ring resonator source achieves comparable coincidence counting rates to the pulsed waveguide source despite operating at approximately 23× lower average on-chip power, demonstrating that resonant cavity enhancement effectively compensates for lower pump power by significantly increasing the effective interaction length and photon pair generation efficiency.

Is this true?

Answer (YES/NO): NO